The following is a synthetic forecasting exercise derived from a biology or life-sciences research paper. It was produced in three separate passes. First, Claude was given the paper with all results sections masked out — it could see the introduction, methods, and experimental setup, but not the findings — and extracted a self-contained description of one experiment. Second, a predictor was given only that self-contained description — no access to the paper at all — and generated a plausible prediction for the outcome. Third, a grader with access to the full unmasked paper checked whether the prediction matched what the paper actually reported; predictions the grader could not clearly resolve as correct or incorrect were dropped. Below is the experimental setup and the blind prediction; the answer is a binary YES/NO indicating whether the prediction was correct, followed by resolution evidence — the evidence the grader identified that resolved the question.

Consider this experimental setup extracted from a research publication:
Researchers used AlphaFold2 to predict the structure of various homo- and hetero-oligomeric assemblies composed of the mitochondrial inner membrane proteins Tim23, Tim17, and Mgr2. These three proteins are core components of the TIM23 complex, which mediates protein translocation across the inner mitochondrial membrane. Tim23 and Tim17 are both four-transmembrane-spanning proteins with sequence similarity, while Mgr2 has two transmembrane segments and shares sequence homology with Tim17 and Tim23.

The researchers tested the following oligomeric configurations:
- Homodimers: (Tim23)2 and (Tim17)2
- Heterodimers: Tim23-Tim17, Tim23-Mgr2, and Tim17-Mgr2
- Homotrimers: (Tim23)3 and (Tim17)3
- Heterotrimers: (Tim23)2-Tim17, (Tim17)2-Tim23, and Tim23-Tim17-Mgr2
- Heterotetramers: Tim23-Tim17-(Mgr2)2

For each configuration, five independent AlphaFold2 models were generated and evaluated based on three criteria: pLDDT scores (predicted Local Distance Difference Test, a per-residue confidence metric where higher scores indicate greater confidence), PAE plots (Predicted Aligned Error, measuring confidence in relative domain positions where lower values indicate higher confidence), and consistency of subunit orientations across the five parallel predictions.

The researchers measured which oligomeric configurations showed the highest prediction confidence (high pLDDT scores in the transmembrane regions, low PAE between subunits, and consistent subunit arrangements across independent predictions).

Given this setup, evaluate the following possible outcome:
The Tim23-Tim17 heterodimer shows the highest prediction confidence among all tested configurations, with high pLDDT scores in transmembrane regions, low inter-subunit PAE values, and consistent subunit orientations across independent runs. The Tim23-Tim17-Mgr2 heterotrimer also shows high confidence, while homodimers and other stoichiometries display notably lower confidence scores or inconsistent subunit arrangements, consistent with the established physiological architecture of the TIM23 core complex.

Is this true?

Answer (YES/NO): NO